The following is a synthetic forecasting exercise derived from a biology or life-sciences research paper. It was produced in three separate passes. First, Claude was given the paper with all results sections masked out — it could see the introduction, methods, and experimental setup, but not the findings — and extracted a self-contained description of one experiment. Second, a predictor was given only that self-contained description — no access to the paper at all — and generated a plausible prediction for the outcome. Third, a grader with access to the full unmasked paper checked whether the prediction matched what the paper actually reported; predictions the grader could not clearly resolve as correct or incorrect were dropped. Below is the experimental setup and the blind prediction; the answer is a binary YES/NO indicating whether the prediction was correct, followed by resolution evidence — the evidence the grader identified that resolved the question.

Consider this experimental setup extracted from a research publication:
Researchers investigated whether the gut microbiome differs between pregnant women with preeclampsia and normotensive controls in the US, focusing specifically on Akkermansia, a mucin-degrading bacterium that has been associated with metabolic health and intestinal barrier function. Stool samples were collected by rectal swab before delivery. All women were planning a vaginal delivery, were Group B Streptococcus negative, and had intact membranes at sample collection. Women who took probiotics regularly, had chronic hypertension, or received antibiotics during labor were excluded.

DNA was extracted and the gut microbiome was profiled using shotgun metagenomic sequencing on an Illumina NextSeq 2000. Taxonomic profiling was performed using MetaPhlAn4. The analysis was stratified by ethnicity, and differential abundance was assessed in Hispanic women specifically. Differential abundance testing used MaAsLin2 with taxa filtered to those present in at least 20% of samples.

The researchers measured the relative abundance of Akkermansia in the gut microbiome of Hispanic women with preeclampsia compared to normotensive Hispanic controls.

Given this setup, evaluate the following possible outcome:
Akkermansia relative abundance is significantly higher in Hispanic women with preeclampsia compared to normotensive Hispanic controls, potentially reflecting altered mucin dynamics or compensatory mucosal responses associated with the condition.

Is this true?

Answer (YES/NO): NO